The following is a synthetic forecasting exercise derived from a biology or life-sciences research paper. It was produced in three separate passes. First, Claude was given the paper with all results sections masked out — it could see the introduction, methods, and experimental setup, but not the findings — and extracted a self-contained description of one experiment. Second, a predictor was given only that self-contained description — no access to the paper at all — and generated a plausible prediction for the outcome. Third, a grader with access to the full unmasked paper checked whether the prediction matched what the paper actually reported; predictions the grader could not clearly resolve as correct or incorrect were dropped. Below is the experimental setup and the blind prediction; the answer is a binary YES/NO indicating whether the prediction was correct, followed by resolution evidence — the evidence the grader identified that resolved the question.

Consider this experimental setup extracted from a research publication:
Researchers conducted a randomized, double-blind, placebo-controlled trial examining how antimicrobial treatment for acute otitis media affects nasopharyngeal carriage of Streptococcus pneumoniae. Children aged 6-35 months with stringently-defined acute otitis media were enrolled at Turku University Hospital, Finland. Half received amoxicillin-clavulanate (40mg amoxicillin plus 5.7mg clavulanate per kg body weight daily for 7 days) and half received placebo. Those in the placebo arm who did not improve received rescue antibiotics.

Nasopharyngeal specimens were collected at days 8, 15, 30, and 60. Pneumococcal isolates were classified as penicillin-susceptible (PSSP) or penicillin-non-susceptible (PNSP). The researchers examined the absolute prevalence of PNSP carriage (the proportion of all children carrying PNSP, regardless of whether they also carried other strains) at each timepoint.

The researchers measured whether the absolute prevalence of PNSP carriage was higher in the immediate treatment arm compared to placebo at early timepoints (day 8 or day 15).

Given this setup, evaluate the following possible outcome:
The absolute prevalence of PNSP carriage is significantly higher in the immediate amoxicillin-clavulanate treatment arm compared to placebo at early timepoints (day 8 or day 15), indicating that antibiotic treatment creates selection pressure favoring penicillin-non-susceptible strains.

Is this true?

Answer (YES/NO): NO